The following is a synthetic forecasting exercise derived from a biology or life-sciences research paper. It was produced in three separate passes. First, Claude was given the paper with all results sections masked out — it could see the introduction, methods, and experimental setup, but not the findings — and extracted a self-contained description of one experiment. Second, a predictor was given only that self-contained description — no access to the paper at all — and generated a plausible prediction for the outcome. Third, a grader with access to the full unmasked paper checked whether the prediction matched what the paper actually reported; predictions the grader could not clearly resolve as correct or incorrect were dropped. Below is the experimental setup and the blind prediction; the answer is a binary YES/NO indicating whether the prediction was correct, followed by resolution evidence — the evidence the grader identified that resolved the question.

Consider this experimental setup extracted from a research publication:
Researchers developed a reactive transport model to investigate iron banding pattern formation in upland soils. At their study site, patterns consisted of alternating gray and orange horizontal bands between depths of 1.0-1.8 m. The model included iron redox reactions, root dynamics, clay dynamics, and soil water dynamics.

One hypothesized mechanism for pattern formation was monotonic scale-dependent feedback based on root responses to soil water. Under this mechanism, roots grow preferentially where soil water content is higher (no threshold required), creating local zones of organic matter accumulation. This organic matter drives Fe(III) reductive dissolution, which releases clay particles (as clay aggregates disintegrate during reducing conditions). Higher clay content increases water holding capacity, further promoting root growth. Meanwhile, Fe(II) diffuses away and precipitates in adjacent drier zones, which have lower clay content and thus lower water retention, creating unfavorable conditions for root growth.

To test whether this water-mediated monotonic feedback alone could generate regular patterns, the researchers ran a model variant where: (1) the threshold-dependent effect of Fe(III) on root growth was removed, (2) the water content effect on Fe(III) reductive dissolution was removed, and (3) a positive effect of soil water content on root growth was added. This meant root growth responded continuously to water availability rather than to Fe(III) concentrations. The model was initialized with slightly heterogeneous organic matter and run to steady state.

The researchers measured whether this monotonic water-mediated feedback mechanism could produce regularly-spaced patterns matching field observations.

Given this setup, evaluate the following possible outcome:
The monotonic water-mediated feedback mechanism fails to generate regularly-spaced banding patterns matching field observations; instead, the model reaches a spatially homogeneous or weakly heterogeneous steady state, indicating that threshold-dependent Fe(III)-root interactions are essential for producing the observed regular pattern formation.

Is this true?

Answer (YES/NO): NO